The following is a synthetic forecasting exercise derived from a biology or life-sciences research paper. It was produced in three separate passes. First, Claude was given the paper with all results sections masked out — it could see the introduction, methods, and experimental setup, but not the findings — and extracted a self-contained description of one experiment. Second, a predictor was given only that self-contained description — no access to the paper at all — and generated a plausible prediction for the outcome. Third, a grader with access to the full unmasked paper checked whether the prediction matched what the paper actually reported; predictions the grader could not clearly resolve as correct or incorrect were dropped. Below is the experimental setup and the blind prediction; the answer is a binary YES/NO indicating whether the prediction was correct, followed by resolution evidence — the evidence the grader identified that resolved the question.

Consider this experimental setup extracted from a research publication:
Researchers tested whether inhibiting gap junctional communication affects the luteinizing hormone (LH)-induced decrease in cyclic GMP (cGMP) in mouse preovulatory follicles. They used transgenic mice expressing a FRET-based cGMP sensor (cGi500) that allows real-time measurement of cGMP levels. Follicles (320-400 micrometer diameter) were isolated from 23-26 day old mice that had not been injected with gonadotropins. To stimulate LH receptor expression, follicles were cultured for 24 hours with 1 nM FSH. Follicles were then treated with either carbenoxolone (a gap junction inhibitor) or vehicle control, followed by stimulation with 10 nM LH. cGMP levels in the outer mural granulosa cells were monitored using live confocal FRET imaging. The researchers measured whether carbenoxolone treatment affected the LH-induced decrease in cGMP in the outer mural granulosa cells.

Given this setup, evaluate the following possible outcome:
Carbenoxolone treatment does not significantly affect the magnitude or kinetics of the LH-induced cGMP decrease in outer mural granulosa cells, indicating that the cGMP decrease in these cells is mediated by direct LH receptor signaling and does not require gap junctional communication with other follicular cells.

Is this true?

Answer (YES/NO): NO